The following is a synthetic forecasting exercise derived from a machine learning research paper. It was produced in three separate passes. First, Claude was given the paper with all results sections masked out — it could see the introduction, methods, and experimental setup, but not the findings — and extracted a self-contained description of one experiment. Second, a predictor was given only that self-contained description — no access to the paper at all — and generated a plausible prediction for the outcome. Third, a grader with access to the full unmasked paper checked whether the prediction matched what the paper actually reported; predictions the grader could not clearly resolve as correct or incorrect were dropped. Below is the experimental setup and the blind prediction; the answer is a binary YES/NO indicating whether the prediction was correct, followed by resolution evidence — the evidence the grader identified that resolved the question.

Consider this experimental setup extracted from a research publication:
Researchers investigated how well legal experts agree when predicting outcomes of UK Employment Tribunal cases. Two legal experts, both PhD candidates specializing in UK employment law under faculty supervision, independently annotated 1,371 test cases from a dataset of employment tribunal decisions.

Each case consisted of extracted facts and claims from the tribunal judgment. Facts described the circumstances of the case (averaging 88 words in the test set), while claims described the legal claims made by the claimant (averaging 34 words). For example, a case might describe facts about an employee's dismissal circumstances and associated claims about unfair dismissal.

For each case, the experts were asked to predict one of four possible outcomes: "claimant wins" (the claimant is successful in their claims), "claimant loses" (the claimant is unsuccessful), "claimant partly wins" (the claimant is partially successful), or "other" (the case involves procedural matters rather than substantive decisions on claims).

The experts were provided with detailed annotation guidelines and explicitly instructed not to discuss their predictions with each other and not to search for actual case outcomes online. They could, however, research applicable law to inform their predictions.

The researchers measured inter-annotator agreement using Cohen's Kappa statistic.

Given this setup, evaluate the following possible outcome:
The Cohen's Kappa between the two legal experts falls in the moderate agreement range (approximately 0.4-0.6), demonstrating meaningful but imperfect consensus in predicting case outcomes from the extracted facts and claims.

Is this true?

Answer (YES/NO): YES